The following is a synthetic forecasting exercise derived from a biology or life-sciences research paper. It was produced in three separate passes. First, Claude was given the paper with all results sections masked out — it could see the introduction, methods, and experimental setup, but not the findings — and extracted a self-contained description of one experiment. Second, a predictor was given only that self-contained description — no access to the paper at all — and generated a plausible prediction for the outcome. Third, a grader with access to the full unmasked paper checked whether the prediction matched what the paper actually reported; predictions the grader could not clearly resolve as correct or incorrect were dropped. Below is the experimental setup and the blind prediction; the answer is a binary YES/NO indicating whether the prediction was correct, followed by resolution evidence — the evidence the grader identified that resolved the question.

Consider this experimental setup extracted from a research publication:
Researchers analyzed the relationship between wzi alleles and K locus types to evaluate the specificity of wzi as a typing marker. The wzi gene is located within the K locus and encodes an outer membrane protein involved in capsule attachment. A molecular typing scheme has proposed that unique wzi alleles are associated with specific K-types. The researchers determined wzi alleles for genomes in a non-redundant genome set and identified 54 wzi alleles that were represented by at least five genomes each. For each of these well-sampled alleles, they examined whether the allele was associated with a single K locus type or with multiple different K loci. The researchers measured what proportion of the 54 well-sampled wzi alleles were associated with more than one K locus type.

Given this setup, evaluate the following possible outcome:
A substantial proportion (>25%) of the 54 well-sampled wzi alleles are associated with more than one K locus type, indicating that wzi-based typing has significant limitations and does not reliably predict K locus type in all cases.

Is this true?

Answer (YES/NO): YES